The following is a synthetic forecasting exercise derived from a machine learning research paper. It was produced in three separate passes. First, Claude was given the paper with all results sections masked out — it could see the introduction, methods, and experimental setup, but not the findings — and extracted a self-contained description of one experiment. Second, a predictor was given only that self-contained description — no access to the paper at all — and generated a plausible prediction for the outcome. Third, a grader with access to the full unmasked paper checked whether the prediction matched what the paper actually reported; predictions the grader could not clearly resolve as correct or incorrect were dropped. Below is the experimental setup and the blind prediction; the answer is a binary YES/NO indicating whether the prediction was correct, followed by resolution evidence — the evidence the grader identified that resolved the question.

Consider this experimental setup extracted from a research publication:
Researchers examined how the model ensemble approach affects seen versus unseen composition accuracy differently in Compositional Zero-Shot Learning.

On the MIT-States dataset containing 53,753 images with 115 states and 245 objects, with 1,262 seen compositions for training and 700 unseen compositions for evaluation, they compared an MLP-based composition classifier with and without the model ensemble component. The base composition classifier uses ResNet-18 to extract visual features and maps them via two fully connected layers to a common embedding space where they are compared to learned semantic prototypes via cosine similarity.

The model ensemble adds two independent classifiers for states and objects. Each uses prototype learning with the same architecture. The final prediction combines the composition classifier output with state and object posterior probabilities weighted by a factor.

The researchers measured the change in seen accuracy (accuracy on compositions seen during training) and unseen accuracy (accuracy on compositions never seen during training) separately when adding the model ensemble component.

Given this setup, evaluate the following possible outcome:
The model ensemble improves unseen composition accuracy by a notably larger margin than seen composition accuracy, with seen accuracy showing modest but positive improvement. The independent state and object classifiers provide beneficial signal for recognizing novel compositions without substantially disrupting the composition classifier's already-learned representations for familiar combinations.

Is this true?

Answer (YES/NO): NO